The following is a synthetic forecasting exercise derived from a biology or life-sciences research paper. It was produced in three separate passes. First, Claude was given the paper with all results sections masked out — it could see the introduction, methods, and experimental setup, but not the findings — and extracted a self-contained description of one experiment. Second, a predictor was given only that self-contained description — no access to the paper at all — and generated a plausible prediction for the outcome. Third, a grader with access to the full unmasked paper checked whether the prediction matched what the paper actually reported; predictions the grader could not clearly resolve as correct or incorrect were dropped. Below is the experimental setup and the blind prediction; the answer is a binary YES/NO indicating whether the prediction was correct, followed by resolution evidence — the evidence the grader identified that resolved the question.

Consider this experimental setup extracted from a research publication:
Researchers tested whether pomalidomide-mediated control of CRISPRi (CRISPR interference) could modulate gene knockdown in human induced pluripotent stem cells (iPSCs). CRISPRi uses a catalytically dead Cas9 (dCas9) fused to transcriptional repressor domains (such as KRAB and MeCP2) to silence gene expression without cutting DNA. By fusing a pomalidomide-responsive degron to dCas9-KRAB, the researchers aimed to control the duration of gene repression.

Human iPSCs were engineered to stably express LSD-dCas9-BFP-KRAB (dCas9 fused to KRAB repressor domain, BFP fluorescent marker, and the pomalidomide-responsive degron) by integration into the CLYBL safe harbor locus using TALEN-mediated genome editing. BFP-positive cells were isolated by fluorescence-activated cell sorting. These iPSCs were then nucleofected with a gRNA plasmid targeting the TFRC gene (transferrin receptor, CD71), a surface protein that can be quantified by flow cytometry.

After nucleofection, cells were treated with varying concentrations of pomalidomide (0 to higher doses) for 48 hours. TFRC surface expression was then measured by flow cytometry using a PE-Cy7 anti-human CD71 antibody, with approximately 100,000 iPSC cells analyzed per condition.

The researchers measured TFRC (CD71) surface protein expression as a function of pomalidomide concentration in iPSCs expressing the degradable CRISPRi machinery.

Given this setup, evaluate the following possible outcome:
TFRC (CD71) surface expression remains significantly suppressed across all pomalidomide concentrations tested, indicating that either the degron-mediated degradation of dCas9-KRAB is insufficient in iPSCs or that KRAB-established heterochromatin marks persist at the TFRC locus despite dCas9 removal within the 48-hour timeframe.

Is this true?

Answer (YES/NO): NO